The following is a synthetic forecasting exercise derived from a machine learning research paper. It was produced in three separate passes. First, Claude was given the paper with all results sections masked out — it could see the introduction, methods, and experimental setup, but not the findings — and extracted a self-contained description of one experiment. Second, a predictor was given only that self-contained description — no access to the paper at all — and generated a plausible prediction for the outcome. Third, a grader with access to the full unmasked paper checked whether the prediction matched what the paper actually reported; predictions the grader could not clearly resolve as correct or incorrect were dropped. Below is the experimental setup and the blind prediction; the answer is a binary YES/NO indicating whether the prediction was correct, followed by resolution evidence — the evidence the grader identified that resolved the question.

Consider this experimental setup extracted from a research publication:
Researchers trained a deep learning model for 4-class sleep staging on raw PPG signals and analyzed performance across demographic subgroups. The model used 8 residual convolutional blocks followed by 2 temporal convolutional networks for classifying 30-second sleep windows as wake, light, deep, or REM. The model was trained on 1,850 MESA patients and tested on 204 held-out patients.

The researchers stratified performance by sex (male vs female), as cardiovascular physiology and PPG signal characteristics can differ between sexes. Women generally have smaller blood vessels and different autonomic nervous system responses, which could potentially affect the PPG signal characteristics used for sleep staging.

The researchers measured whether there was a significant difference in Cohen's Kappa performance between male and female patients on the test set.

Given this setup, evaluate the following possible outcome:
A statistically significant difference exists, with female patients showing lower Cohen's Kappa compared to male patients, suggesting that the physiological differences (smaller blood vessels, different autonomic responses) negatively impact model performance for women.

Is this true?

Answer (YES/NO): NO